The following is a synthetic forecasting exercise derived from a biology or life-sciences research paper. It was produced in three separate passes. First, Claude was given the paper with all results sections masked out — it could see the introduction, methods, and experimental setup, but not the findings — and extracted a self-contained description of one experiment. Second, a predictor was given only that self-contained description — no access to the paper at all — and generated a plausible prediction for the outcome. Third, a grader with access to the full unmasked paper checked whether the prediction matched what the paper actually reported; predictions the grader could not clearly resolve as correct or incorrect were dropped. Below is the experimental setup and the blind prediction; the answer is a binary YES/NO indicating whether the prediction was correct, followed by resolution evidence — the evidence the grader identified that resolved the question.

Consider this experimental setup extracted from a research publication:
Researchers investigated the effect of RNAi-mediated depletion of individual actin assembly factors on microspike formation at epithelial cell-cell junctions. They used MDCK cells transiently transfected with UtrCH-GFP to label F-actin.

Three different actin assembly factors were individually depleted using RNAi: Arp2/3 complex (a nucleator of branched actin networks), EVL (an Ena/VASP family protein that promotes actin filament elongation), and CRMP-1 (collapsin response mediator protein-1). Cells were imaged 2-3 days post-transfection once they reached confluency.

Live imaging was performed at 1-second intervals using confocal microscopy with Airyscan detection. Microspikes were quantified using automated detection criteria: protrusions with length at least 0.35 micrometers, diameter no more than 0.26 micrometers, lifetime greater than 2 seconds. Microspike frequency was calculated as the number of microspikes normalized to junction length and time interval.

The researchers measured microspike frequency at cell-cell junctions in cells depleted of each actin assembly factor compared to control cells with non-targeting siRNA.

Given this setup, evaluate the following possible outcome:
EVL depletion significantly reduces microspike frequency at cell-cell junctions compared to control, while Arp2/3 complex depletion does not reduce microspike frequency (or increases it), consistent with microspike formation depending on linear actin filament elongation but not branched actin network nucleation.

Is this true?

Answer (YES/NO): NO